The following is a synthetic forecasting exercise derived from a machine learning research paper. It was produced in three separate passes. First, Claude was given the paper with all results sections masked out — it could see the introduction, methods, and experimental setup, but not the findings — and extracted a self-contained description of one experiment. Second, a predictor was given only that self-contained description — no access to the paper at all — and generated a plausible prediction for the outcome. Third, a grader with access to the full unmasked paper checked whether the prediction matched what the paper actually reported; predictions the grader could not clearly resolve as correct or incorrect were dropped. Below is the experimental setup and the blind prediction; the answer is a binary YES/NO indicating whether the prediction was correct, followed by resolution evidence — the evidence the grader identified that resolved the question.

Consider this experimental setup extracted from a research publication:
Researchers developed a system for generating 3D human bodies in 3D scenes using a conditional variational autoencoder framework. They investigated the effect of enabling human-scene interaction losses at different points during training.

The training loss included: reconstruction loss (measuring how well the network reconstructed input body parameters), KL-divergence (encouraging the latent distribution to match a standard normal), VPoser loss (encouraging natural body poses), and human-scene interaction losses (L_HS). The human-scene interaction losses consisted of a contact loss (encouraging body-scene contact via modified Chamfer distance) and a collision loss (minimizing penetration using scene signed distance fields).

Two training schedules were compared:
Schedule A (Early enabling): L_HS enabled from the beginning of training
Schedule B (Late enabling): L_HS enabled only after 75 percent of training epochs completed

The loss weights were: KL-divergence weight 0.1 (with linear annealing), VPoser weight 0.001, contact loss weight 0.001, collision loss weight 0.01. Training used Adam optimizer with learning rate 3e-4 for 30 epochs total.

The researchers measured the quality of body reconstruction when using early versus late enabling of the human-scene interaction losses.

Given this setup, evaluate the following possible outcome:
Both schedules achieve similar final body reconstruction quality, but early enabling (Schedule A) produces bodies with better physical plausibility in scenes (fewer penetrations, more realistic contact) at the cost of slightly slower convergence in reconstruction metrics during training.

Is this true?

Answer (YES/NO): NO